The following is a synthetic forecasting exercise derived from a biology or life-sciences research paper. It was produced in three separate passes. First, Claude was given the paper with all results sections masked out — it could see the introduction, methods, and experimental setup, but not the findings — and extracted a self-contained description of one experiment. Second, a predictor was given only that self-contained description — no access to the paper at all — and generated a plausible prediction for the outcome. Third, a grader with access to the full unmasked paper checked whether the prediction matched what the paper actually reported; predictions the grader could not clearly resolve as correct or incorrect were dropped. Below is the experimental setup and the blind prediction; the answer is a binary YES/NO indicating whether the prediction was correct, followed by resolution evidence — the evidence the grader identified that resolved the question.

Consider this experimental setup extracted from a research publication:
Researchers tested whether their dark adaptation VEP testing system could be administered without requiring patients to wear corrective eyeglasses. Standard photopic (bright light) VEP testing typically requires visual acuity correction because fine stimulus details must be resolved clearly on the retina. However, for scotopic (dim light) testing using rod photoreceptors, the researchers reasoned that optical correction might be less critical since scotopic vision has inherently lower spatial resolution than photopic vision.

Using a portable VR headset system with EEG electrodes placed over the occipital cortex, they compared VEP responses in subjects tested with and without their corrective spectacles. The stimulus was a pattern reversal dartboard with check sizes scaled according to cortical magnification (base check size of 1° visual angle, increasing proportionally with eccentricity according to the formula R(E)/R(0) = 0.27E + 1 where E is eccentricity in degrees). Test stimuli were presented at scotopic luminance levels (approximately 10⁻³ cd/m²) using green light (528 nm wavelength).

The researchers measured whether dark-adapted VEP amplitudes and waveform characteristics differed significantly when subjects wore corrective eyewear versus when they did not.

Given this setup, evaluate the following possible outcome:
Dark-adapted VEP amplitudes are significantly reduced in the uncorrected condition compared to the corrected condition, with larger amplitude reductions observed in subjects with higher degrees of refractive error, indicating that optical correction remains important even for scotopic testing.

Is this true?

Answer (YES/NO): NO